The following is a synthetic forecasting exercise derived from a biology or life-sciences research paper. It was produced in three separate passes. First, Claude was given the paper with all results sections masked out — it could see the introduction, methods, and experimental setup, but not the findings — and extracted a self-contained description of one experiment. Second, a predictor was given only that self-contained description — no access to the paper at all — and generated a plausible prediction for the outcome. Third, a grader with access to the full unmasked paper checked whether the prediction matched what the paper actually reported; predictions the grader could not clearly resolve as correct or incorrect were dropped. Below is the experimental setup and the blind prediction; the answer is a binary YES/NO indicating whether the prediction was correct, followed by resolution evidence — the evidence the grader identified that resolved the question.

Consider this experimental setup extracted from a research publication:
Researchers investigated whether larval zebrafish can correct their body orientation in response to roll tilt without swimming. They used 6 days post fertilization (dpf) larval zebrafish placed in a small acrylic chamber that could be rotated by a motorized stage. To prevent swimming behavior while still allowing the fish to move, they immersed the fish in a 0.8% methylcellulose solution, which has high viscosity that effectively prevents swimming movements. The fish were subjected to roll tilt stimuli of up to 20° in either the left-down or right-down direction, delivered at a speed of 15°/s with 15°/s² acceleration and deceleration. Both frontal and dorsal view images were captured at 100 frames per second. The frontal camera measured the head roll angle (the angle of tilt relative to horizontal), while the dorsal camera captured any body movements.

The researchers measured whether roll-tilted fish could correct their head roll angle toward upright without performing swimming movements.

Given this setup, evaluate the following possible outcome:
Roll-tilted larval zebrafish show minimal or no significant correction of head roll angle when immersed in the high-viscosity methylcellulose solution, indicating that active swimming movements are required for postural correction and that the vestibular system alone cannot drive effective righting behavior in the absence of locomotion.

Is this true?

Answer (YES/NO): NO